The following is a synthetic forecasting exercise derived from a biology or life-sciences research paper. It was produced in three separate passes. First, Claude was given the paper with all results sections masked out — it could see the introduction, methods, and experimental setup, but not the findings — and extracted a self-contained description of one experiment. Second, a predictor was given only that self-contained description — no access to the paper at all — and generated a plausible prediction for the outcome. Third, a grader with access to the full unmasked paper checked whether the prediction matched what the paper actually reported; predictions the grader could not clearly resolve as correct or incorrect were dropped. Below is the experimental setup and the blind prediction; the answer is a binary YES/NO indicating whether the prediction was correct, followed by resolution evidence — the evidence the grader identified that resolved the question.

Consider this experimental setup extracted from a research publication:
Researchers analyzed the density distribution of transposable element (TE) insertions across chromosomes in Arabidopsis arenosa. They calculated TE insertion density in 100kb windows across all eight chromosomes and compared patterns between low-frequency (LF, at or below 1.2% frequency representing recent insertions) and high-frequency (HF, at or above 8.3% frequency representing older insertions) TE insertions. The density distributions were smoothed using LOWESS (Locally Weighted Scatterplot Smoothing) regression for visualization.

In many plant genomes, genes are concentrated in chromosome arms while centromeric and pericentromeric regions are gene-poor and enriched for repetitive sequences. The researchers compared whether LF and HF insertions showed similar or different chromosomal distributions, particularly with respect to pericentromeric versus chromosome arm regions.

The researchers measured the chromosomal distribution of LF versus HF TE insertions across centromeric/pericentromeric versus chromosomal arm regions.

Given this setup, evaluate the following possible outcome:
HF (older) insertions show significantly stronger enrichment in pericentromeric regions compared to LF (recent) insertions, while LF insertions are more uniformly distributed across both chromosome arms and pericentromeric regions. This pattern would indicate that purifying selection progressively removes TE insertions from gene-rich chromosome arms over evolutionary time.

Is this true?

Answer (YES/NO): YES